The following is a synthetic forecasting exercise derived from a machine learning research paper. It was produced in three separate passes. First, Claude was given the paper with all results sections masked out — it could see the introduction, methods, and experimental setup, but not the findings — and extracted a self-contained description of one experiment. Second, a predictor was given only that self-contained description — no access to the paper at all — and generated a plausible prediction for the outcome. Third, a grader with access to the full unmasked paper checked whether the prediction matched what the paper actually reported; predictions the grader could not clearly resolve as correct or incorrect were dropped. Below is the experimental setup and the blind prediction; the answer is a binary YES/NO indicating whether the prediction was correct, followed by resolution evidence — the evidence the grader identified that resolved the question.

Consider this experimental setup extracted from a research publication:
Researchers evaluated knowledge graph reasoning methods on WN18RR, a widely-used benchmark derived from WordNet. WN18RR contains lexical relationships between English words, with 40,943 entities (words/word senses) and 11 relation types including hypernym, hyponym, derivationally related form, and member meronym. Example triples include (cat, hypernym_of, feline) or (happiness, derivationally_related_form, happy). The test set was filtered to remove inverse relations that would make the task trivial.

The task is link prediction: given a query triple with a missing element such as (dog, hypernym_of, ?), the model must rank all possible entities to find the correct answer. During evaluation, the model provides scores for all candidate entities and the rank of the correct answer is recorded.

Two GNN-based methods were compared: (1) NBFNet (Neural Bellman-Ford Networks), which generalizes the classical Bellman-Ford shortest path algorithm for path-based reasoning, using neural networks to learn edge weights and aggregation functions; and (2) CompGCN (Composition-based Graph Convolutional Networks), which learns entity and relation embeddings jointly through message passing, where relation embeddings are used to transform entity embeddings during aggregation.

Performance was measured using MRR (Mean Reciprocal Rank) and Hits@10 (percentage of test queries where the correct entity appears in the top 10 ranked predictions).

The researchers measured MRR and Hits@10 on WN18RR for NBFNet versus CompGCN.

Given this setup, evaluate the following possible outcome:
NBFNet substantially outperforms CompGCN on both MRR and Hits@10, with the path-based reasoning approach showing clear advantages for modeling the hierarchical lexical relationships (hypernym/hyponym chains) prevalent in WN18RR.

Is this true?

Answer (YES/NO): YES